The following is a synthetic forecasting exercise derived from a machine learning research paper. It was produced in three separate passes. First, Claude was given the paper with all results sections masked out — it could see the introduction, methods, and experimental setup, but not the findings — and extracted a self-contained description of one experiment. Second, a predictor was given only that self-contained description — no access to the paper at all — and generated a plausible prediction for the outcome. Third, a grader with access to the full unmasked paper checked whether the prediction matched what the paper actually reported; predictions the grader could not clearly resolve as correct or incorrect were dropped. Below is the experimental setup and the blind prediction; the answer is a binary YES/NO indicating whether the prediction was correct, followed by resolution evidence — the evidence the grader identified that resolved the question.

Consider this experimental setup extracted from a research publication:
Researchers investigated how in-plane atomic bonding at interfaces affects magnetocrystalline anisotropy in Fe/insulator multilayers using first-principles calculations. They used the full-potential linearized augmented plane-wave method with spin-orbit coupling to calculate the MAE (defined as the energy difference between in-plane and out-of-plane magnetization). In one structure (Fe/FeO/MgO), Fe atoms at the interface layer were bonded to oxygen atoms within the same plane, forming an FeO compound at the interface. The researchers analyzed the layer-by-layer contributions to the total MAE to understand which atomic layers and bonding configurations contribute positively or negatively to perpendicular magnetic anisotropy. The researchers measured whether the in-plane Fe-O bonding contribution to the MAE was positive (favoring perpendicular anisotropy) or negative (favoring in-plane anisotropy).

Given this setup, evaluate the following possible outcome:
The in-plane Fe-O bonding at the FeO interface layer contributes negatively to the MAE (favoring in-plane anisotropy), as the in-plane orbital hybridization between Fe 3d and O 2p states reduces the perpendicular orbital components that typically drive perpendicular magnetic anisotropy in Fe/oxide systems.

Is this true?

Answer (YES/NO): YES